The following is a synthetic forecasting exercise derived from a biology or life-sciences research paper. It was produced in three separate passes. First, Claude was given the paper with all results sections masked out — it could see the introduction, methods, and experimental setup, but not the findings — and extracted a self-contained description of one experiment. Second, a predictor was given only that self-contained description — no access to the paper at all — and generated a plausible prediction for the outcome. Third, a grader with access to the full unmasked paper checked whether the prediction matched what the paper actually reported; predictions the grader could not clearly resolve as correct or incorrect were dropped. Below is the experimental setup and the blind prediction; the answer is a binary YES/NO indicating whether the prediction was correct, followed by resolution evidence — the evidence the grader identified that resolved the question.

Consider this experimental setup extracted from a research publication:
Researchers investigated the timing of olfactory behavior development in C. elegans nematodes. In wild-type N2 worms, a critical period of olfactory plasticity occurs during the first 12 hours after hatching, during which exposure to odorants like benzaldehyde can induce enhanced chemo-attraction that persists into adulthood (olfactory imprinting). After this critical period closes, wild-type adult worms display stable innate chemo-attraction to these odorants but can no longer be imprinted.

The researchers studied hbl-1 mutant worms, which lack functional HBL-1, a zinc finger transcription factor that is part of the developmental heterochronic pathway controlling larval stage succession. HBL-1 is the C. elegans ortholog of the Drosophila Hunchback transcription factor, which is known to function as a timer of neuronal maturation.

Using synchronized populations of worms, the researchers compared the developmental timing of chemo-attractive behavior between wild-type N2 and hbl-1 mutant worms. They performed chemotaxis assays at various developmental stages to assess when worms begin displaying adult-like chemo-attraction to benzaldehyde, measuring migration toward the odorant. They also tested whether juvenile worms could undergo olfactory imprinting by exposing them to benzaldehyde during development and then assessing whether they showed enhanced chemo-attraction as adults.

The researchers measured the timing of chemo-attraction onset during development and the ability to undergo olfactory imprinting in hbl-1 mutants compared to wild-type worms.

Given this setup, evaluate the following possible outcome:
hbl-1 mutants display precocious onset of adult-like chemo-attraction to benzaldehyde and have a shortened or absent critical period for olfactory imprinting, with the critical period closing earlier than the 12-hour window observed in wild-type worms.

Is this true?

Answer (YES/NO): YES